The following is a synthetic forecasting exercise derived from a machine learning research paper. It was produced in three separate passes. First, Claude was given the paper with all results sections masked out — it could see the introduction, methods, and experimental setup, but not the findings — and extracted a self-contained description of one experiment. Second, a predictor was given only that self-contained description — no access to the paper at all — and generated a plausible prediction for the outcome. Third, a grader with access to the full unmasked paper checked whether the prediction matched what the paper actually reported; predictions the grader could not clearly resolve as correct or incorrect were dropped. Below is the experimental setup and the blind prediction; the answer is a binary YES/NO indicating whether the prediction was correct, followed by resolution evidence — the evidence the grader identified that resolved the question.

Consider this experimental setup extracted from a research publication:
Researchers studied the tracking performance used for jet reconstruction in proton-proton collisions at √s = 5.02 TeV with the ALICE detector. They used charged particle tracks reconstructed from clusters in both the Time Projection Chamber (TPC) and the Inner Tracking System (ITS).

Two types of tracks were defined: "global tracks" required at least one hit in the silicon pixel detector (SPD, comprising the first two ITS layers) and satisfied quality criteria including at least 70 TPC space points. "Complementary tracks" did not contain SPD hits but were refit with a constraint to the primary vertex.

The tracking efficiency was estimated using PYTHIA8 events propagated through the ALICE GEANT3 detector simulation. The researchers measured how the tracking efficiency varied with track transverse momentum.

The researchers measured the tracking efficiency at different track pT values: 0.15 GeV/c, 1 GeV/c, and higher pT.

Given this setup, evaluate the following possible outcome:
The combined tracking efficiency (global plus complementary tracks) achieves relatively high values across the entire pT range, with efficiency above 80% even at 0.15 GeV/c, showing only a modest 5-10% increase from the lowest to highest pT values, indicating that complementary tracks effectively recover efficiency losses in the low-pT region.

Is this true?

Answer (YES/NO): NO